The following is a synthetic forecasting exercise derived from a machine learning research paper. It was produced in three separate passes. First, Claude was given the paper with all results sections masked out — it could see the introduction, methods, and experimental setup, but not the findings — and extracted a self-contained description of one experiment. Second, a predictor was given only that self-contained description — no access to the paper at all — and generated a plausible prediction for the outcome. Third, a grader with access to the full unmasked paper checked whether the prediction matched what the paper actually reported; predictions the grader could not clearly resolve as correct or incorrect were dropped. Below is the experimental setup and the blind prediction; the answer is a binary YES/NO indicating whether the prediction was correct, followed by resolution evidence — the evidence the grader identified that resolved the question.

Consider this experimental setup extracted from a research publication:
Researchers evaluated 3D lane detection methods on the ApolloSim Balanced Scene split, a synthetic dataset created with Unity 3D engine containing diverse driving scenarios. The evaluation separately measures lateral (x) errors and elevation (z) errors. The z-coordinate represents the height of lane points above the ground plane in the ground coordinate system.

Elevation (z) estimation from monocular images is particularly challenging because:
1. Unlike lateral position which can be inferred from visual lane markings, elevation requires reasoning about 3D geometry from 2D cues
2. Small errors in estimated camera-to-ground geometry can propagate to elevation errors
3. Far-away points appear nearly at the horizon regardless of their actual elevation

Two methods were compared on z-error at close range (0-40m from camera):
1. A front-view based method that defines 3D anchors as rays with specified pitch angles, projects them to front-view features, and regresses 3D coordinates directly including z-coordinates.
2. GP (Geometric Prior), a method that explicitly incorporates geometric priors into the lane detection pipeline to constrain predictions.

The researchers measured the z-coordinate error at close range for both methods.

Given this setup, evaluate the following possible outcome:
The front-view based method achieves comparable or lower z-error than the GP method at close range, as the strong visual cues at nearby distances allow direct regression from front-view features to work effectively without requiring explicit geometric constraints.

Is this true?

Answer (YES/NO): NO